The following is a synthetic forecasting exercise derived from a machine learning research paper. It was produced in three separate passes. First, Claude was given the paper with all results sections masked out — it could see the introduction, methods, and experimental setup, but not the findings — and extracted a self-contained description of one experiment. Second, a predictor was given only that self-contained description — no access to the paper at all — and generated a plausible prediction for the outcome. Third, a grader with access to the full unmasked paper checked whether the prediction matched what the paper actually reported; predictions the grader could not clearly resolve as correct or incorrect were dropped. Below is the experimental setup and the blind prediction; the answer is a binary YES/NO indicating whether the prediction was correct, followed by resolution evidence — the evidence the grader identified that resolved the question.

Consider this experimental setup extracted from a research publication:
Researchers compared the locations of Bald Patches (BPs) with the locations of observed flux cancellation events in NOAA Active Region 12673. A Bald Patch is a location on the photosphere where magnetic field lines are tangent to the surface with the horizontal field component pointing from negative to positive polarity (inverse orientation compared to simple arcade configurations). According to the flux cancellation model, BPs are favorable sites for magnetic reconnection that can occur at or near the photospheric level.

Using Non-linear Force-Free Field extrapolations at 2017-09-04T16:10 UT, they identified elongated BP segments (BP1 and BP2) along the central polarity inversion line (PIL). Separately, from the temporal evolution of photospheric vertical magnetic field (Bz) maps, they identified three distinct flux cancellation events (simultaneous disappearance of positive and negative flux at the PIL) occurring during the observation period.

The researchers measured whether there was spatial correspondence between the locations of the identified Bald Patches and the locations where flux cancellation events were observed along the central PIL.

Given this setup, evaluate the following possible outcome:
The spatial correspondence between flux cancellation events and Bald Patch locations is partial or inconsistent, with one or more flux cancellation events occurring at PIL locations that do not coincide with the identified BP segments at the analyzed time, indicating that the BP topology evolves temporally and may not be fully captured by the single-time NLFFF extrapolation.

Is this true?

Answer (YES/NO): YES